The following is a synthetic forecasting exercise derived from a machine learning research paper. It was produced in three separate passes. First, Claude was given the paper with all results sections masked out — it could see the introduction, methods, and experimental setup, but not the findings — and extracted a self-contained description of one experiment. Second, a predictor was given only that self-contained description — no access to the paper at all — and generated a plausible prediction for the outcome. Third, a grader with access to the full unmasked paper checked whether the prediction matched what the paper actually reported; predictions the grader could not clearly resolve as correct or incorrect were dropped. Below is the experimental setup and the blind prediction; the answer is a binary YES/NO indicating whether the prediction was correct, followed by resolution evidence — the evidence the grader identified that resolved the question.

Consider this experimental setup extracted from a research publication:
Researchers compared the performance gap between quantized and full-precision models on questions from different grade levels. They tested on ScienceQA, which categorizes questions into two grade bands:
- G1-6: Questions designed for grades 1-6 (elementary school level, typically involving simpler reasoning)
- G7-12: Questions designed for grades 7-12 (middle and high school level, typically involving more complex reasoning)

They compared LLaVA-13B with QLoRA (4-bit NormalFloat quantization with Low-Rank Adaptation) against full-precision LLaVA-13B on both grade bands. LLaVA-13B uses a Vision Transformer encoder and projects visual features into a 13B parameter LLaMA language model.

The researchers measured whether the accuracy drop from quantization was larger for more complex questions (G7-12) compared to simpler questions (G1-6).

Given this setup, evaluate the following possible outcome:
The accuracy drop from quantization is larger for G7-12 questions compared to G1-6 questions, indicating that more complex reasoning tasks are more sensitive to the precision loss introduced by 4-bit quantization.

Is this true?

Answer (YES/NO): YES